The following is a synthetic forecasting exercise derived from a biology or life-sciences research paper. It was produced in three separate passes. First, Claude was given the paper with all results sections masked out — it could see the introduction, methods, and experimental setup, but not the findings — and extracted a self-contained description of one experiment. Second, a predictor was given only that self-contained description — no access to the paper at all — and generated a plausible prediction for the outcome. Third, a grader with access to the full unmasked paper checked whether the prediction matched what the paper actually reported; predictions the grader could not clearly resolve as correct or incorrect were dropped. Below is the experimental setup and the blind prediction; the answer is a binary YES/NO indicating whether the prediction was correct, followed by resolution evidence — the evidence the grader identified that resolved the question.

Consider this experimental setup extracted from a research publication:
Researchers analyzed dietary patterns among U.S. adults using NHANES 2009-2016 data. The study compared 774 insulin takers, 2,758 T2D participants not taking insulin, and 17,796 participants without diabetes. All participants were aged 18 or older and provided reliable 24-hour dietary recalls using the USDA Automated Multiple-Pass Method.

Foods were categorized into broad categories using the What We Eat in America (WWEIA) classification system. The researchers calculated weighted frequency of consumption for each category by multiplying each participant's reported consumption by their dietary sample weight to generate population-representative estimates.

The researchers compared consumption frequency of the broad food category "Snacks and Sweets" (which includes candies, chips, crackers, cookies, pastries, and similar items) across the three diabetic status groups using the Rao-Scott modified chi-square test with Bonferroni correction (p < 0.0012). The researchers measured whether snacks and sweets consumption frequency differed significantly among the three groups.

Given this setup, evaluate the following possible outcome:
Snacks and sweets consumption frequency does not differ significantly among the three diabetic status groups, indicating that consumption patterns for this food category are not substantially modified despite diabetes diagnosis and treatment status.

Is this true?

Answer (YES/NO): NO